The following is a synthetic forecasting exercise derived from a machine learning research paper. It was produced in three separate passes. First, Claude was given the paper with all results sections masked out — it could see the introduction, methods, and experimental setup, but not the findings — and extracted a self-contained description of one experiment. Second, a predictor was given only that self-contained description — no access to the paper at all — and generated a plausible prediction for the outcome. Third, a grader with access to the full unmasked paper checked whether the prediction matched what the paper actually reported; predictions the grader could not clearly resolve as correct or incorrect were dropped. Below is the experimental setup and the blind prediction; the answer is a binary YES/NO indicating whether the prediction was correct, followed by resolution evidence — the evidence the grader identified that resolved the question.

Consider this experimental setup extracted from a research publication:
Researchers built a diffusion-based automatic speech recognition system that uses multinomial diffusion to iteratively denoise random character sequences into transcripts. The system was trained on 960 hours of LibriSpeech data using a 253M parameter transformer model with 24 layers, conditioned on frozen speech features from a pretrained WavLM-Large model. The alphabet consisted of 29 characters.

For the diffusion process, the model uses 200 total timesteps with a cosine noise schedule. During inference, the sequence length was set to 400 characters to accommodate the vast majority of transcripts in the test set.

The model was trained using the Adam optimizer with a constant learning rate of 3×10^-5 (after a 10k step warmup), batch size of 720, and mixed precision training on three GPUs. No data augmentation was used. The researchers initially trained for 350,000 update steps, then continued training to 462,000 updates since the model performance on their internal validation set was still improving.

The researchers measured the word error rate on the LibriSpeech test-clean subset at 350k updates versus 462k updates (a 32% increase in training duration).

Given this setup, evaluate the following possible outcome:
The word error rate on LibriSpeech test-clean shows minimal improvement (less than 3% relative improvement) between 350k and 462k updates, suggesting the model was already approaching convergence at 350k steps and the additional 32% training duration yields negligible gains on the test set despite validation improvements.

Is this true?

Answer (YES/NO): NO